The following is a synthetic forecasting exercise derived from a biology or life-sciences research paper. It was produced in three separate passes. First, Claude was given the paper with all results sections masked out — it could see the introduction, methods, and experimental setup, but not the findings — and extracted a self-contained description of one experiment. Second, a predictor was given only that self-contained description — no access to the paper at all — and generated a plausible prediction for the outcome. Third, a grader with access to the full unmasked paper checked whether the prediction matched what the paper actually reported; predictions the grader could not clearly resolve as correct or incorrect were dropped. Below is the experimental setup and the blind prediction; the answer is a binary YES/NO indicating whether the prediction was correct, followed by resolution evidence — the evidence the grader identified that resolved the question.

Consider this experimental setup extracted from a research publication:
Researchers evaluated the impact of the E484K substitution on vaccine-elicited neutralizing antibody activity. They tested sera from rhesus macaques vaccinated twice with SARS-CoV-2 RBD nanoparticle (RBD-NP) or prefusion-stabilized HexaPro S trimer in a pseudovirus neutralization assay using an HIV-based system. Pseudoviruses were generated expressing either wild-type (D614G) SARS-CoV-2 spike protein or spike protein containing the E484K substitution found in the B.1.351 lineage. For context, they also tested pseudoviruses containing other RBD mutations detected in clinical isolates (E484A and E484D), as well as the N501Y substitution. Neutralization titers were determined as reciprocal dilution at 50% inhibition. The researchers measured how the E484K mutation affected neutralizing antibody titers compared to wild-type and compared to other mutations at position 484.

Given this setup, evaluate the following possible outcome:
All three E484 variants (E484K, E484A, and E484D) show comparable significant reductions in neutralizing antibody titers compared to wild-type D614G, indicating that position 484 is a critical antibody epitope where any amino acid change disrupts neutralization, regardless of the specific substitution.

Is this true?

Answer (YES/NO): NO